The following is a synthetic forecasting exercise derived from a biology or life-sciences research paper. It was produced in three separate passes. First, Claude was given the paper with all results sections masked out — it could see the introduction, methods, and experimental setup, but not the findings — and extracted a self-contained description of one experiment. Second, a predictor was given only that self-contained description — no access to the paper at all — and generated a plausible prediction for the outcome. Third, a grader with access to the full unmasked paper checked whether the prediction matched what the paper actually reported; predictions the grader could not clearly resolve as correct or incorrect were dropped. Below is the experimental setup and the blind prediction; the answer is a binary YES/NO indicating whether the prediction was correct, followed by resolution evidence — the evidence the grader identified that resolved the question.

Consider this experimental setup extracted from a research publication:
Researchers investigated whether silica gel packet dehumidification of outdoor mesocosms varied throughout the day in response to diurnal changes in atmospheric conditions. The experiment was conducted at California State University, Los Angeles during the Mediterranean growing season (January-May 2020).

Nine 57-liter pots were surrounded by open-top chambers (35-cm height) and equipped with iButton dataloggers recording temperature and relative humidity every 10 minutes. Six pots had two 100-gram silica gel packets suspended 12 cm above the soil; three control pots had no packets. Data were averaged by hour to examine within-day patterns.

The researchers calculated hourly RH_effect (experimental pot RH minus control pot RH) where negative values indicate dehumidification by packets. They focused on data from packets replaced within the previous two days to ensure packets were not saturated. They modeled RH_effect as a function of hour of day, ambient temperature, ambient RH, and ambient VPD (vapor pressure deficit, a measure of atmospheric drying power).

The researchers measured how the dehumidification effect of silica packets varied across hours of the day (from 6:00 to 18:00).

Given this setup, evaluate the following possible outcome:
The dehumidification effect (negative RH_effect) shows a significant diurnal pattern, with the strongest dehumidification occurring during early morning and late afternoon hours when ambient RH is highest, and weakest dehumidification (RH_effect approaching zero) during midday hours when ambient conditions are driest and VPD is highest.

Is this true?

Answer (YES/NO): NO